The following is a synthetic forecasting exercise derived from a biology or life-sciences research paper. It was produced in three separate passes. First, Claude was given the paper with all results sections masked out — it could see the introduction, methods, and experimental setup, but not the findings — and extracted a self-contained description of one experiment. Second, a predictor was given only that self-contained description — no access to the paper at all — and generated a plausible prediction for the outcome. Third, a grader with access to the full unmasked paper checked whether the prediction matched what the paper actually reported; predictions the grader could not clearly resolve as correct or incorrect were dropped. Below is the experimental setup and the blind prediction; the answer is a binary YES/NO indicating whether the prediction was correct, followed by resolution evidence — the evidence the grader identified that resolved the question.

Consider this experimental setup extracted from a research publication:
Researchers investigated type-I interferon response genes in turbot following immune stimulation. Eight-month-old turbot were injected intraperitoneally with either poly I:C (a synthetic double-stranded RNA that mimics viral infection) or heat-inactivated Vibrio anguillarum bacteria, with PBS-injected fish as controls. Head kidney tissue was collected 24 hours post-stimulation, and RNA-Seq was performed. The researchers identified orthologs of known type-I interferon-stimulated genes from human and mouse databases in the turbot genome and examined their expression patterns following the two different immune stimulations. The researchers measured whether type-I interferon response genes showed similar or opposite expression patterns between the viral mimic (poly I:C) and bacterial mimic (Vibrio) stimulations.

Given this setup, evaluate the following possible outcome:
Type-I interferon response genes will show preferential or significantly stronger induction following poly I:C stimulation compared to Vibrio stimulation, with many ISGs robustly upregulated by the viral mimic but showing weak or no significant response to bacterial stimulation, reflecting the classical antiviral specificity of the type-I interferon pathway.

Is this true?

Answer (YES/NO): NO